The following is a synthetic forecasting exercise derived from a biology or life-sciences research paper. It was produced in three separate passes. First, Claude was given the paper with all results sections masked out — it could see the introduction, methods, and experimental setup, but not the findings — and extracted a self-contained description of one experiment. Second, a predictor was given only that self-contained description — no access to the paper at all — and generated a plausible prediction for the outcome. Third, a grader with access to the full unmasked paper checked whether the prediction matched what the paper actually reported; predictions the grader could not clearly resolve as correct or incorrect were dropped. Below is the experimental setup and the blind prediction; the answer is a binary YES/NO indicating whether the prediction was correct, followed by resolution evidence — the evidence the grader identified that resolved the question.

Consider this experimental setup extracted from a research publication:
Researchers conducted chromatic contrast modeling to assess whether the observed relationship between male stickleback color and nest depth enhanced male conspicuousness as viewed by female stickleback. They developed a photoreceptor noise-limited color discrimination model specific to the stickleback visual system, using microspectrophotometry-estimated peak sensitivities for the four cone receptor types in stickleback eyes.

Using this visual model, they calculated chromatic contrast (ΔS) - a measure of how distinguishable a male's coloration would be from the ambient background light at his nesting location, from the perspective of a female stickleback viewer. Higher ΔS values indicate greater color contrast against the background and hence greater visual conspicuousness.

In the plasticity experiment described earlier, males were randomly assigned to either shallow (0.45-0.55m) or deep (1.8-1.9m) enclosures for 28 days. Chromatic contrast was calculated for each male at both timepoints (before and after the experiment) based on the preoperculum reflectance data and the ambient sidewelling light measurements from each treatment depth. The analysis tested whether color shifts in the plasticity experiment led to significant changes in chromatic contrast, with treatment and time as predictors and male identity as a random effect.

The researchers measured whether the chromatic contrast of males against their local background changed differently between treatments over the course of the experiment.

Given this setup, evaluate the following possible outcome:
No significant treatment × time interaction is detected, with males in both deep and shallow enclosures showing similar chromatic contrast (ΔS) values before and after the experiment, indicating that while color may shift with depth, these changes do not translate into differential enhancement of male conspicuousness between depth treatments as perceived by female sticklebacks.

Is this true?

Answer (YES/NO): NO